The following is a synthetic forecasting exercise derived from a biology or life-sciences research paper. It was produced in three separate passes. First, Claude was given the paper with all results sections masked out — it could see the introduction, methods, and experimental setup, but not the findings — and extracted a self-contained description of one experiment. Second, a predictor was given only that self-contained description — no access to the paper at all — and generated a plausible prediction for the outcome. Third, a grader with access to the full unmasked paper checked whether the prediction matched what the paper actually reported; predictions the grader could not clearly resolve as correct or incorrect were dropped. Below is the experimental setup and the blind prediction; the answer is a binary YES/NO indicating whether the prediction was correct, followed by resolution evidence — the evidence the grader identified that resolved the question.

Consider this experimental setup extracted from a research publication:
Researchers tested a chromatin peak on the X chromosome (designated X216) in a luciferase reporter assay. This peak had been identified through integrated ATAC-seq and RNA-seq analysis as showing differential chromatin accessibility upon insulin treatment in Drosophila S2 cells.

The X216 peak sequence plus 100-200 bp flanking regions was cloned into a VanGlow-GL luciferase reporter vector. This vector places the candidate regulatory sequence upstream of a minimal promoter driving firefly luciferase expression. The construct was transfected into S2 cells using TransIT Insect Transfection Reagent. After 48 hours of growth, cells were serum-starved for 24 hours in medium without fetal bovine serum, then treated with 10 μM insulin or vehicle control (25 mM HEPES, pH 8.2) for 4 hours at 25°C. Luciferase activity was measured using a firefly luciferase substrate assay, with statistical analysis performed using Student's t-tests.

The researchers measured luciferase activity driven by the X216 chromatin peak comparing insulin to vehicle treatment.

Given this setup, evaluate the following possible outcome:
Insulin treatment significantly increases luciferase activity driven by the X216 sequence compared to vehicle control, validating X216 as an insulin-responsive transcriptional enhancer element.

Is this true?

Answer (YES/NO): YES